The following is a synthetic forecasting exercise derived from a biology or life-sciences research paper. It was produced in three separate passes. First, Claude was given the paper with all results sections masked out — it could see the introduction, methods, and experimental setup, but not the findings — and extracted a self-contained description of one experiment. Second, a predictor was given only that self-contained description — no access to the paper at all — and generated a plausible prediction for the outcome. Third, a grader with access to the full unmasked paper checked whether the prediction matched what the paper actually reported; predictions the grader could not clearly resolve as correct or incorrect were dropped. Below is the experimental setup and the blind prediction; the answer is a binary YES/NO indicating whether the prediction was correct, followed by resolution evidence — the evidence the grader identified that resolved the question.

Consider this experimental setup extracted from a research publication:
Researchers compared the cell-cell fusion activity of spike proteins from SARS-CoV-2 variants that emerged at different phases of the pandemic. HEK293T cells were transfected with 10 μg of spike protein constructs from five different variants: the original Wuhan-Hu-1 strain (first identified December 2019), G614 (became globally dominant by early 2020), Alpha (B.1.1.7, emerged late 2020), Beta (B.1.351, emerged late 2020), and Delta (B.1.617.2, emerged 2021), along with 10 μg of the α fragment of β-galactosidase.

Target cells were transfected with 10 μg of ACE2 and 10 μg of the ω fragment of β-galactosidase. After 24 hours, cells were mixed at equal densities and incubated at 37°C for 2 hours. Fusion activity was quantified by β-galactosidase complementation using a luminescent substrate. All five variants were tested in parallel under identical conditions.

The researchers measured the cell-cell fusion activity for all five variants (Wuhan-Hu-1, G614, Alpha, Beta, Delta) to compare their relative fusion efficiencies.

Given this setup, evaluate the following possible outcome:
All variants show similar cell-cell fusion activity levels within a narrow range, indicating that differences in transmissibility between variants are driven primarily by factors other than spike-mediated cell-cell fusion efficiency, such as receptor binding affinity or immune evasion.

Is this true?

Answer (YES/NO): NO